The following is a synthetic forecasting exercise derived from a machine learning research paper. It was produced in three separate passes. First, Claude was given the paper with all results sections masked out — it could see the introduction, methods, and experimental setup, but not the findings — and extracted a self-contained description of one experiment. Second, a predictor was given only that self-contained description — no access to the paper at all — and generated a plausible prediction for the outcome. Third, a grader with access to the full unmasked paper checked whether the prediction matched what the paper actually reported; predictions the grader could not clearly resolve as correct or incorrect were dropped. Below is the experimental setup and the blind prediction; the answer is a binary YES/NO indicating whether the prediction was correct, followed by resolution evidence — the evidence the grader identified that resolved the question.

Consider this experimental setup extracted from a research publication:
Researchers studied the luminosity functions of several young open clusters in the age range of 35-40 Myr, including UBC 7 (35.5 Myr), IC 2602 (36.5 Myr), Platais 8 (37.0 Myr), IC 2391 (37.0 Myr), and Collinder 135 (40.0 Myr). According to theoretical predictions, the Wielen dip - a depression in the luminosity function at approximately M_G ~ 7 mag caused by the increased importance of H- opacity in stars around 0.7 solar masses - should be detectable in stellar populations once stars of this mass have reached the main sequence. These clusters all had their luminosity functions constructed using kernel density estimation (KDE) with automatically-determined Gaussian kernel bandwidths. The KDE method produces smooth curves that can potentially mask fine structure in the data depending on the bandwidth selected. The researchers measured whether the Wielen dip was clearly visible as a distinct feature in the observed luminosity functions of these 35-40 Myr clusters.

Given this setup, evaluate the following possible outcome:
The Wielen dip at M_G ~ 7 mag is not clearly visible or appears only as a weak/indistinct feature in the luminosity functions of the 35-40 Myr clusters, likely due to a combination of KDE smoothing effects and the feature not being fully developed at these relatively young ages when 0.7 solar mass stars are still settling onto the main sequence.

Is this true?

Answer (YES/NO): NO